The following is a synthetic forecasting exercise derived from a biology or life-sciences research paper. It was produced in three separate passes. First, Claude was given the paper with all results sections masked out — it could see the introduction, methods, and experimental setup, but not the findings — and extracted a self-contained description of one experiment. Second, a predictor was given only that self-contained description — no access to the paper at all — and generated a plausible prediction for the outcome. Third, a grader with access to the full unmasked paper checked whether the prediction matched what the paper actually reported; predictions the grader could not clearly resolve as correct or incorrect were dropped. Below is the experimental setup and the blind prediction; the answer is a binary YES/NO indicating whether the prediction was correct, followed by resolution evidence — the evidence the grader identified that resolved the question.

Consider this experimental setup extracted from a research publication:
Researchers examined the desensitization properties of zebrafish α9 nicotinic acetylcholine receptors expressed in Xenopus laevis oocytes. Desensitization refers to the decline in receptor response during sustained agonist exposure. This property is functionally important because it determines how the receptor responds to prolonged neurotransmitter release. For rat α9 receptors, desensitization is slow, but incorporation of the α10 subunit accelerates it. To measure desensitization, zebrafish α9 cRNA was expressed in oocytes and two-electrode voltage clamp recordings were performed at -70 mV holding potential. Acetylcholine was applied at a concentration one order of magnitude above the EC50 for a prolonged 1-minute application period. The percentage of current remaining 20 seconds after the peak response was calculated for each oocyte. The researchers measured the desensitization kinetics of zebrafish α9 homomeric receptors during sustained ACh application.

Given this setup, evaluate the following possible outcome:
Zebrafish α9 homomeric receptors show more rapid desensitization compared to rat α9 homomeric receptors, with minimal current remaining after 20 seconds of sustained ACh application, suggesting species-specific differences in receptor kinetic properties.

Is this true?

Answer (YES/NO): NO